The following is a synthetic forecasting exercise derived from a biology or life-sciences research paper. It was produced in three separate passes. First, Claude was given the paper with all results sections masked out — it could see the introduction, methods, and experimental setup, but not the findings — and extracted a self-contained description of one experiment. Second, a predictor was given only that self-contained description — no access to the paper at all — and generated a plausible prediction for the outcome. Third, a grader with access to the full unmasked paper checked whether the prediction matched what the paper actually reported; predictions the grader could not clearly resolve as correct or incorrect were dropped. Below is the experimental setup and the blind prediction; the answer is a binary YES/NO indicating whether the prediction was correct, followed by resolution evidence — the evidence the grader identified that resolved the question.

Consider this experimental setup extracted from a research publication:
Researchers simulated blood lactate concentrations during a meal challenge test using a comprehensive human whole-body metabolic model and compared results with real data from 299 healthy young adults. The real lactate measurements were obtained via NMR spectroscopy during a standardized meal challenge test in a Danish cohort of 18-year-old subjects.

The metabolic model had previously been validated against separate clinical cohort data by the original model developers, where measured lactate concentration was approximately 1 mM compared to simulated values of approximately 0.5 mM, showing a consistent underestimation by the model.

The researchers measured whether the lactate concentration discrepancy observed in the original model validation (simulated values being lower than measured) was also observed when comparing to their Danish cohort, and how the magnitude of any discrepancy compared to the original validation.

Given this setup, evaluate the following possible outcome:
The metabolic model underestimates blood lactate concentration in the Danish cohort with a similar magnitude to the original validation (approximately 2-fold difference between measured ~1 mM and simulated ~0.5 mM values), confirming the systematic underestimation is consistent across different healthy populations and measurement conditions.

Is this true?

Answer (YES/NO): NO